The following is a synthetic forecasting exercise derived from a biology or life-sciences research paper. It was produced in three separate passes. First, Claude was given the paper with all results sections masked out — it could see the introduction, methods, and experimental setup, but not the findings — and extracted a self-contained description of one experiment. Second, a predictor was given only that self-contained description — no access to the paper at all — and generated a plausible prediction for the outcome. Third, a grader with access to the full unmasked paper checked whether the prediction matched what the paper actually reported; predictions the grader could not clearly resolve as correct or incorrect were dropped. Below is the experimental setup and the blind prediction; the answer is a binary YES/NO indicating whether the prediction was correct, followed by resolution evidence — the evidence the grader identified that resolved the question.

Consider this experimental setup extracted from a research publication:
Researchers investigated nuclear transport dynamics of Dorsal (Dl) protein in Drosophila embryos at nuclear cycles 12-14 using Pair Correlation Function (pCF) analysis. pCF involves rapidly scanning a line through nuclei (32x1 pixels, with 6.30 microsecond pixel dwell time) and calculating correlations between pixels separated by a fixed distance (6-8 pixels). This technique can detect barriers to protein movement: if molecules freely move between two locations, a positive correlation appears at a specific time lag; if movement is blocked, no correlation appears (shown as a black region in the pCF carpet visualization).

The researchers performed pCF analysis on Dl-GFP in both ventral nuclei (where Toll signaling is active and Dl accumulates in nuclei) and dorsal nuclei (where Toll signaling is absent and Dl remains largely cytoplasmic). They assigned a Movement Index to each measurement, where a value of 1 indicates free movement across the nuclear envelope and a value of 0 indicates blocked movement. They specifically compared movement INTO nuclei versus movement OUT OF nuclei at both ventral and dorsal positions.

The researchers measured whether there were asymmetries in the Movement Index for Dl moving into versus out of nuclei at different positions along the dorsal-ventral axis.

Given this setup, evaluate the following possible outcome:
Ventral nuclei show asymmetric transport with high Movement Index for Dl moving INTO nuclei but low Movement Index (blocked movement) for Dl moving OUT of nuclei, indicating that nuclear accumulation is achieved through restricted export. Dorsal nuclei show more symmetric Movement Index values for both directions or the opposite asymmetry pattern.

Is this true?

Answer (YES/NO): YES